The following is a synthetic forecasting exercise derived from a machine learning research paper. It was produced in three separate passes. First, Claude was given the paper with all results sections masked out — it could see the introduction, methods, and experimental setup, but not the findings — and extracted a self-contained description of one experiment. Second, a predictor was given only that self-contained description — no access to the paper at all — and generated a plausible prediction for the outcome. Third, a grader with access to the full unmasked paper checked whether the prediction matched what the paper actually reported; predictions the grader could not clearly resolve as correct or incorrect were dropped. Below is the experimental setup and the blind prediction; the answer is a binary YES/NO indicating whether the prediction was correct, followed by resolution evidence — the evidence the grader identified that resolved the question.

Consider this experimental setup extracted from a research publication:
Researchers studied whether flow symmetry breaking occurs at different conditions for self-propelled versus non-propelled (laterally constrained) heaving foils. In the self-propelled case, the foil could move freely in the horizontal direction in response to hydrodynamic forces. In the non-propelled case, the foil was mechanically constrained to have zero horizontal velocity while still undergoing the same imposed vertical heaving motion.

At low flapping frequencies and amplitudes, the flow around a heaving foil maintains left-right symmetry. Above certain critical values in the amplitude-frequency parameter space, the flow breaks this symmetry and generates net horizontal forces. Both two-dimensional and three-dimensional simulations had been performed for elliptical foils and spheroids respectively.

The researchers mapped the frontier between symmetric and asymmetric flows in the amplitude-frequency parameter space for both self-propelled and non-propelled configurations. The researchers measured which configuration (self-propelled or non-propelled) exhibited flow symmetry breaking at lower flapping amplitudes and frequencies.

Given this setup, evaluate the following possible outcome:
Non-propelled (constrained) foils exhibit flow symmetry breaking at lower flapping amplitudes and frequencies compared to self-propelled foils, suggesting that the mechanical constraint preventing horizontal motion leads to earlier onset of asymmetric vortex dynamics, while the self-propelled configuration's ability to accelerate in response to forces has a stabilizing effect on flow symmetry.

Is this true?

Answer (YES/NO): NO